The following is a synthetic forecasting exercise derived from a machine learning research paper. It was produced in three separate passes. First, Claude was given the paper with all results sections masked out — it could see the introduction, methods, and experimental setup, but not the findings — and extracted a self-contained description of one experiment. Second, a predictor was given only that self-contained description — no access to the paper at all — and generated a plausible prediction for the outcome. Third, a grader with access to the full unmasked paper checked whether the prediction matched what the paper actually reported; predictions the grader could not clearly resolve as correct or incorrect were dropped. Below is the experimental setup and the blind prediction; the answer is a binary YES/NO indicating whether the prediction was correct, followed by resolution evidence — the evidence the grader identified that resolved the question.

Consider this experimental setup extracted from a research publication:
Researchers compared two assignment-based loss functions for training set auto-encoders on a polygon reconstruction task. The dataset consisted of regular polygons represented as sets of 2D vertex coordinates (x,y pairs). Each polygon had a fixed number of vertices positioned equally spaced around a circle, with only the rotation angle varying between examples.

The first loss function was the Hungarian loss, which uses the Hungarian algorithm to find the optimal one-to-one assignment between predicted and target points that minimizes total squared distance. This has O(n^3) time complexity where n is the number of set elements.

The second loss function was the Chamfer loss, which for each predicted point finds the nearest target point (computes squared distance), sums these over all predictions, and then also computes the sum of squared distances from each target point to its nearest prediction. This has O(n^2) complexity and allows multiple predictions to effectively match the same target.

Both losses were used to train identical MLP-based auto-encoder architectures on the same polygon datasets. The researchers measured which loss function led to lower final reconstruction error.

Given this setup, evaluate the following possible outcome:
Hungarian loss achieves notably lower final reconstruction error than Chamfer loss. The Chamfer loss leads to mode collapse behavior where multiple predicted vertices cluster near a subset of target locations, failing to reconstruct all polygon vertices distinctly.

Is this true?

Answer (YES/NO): NO